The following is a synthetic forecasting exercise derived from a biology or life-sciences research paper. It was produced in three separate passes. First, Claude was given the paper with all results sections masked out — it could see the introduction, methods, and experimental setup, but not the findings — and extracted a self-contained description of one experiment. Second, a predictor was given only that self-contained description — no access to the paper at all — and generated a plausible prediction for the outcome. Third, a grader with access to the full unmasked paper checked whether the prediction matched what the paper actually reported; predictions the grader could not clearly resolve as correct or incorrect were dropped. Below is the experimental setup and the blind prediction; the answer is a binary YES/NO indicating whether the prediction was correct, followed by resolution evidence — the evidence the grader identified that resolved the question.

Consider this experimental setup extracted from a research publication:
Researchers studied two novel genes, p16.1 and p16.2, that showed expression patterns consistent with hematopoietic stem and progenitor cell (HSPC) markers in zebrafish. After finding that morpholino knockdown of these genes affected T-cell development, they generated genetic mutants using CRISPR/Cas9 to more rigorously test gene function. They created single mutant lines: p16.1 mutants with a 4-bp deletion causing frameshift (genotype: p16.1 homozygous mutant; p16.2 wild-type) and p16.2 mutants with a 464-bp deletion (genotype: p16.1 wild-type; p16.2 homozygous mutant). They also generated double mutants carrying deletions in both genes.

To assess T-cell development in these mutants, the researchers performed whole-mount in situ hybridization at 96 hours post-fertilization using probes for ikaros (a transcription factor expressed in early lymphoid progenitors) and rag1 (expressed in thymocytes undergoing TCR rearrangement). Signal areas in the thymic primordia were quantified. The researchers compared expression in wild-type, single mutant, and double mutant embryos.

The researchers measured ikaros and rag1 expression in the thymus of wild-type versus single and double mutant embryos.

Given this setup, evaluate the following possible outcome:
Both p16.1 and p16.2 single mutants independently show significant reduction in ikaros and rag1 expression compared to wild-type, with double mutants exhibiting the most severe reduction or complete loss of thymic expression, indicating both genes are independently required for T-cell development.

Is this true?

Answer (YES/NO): NO